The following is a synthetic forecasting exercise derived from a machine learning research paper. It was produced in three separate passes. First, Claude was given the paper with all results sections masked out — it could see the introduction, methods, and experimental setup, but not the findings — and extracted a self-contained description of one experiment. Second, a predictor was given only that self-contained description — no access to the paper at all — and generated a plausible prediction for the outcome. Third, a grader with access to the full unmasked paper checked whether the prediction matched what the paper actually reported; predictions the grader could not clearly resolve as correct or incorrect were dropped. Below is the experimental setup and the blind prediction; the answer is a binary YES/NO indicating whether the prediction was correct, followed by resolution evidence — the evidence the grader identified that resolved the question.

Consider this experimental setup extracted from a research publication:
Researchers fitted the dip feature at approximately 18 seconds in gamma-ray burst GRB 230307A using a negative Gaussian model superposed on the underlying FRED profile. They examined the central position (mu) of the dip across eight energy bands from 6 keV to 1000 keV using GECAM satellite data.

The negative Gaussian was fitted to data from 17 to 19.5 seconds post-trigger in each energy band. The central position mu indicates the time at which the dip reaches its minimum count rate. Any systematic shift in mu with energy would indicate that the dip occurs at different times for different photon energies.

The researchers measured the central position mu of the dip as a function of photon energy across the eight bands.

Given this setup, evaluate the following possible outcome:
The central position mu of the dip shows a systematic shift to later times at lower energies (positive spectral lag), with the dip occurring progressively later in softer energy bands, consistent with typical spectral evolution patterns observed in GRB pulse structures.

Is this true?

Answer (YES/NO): YES